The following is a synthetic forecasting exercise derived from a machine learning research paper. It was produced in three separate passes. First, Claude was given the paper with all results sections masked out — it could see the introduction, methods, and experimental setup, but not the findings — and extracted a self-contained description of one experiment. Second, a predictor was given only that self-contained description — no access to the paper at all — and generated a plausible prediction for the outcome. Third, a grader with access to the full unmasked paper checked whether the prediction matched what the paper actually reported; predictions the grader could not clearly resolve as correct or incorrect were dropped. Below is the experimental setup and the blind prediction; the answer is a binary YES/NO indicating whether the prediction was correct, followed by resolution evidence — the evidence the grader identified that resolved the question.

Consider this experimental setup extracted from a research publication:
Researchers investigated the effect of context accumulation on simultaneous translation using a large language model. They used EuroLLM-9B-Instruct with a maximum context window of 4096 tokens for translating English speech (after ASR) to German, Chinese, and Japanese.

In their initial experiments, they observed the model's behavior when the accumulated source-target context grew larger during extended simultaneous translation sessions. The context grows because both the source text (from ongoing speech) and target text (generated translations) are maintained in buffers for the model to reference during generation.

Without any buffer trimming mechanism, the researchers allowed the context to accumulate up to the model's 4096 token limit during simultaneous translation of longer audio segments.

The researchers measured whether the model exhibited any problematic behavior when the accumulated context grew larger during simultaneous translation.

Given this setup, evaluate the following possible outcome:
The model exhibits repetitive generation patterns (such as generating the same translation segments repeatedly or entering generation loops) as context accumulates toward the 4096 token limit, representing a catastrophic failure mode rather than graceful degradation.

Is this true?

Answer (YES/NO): YES